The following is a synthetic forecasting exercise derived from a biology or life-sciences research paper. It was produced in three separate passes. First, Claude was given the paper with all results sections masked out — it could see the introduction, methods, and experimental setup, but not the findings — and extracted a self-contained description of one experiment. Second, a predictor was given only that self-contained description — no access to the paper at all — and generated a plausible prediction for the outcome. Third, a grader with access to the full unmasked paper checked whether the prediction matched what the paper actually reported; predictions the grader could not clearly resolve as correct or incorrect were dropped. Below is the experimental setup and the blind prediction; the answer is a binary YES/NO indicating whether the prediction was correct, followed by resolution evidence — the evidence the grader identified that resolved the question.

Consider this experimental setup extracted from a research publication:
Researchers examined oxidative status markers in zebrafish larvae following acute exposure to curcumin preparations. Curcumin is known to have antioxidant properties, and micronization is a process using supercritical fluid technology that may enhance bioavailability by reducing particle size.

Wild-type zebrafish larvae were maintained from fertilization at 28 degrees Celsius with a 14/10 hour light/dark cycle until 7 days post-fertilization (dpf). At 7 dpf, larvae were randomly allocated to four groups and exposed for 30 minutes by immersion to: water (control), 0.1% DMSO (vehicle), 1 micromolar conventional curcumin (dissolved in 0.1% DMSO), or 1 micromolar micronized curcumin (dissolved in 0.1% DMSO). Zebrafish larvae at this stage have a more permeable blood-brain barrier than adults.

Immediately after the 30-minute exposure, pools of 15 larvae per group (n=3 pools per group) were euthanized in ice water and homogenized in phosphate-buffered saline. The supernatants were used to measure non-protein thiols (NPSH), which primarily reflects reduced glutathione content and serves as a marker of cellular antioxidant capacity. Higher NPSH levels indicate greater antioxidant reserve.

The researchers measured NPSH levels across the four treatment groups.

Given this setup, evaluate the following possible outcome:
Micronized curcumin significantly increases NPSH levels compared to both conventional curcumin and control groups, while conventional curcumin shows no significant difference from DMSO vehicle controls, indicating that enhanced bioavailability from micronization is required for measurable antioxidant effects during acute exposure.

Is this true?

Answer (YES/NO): NO